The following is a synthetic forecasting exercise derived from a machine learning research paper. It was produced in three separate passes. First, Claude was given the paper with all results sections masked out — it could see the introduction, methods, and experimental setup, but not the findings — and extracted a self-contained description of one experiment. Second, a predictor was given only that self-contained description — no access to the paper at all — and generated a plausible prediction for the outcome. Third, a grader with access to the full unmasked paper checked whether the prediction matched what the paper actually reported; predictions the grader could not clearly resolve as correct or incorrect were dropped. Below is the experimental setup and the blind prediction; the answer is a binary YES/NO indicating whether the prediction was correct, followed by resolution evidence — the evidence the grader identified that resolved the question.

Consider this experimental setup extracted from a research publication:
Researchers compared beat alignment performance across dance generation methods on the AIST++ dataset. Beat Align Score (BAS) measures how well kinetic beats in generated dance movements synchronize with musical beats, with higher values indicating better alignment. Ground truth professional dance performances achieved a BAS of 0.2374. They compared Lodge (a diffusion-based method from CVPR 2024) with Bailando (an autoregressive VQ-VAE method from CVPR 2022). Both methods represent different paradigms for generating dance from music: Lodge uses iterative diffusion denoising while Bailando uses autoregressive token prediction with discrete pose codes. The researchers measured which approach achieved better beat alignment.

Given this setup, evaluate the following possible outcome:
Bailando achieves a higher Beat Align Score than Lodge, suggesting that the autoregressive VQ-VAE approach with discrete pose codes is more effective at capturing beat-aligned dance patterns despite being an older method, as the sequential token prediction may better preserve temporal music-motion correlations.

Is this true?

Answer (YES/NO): NO